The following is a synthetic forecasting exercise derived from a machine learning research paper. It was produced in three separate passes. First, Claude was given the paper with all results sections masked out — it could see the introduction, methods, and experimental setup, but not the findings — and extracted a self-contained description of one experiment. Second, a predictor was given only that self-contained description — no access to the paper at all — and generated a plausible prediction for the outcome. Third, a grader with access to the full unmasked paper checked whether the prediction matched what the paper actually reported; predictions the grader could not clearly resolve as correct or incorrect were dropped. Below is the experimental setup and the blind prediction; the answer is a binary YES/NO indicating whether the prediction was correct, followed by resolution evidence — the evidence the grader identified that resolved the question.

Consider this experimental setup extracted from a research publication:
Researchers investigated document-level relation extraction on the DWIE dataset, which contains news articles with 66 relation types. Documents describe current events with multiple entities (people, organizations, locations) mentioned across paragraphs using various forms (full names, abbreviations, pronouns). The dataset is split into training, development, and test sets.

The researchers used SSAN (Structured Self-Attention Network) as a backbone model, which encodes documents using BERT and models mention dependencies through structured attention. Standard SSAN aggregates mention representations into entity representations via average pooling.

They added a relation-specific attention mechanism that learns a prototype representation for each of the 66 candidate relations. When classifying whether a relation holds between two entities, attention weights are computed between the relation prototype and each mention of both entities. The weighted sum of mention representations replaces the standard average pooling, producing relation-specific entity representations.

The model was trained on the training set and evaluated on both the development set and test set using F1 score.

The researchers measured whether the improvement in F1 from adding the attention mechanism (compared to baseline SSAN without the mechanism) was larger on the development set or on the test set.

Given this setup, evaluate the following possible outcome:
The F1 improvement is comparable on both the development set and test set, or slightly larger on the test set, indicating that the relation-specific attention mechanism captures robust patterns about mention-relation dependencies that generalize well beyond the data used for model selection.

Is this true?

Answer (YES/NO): YES